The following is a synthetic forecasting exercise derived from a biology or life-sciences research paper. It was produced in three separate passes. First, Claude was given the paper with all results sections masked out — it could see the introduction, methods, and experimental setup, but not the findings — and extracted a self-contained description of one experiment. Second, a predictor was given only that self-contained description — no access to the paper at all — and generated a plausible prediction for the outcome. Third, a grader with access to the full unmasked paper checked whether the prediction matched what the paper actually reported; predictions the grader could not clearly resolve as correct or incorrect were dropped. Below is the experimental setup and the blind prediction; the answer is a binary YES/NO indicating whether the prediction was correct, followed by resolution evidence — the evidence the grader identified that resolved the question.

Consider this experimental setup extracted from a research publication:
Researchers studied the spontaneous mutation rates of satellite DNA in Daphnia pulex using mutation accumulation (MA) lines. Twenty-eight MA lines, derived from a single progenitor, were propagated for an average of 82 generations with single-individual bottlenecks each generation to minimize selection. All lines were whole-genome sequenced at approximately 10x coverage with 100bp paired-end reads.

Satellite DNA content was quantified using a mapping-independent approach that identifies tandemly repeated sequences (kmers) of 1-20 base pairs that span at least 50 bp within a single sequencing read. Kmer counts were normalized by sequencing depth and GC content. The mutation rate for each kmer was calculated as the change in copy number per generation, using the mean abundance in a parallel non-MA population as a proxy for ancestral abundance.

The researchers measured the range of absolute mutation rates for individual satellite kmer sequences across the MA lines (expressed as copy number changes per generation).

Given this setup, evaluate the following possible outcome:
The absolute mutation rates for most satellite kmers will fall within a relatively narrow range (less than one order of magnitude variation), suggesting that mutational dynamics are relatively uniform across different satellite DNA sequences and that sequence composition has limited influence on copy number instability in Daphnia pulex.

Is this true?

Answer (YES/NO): NO